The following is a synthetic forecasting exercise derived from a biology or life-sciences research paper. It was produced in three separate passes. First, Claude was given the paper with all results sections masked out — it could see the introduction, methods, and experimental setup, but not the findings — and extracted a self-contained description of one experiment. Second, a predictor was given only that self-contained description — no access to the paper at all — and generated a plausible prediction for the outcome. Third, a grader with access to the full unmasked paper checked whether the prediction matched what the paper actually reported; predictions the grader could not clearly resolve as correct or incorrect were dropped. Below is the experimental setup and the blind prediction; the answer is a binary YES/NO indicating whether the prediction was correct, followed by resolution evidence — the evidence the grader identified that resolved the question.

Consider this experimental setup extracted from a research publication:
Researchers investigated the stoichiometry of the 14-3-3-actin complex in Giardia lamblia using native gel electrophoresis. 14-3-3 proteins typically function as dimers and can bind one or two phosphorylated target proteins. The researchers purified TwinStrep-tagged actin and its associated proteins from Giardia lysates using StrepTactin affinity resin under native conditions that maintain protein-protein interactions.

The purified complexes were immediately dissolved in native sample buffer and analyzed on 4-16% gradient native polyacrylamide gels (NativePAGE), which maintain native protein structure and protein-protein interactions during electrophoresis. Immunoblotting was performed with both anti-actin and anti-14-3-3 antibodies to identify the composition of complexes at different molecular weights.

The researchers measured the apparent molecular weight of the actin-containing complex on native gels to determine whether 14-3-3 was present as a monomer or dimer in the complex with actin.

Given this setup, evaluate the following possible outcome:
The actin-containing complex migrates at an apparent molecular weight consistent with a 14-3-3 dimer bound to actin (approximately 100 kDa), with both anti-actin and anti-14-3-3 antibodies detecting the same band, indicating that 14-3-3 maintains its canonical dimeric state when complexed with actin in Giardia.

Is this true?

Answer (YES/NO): NO